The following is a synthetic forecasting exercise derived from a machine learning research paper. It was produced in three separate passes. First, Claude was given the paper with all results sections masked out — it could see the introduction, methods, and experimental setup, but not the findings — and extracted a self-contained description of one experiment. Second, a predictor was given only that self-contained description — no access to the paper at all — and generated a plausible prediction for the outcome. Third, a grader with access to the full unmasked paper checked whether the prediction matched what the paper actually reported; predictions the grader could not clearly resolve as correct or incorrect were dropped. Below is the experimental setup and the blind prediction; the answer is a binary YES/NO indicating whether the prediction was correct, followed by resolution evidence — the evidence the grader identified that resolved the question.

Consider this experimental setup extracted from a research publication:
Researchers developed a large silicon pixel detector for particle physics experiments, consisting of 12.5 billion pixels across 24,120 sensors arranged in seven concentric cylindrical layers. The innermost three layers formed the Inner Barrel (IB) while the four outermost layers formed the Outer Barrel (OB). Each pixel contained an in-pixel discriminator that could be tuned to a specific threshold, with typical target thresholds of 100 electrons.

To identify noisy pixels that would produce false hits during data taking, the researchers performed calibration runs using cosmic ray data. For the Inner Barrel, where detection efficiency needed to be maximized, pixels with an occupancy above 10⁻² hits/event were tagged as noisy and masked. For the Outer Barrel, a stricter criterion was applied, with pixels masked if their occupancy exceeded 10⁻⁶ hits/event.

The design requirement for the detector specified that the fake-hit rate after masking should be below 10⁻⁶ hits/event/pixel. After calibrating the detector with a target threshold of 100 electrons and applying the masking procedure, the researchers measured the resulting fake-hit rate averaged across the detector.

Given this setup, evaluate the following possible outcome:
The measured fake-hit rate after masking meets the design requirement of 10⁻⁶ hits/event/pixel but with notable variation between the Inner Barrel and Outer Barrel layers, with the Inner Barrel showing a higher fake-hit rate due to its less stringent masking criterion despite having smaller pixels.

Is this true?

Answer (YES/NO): NO